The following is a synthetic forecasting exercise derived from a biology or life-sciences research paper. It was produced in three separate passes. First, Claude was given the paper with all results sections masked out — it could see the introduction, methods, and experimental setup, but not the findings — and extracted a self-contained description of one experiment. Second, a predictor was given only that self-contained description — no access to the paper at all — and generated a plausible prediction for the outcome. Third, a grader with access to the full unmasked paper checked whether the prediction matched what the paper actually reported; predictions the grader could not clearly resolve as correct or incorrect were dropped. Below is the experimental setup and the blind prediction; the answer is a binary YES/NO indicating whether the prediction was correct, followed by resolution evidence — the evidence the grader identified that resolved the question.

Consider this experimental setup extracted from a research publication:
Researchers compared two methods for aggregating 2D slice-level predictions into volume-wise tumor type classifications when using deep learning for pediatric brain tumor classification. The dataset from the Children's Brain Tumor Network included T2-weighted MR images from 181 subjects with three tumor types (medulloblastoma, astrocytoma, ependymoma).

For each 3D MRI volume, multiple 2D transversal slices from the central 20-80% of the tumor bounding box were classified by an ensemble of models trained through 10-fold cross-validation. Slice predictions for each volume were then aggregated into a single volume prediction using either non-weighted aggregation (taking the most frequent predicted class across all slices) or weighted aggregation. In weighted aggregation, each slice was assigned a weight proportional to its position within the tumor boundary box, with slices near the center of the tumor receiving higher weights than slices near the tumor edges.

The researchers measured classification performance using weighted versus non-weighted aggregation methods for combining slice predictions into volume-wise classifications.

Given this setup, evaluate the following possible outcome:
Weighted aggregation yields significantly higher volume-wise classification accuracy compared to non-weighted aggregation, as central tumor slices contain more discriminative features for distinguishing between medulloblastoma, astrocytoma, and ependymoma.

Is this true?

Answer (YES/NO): NO